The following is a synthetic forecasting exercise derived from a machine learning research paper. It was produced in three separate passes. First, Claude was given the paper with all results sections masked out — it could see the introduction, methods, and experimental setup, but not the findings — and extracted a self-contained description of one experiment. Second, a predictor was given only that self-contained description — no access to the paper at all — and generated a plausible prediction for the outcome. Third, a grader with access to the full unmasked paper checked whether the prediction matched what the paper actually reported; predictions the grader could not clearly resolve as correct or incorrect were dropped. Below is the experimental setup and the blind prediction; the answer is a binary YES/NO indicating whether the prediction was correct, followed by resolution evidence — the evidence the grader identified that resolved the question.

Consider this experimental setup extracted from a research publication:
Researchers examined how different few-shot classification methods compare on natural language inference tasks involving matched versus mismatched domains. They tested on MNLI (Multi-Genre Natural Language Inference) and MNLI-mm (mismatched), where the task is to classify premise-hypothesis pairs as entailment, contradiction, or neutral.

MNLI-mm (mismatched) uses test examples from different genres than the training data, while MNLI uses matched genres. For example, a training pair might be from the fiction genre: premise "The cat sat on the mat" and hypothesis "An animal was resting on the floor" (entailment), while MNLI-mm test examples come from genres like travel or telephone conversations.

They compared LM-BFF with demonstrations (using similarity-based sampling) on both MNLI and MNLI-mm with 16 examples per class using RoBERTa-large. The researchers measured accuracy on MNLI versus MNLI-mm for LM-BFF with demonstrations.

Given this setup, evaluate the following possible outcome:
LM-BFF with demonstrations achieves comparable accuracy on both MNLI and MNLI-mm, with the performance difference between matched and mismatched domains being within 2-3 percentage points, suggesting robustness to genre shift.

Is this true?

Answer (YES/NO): YES